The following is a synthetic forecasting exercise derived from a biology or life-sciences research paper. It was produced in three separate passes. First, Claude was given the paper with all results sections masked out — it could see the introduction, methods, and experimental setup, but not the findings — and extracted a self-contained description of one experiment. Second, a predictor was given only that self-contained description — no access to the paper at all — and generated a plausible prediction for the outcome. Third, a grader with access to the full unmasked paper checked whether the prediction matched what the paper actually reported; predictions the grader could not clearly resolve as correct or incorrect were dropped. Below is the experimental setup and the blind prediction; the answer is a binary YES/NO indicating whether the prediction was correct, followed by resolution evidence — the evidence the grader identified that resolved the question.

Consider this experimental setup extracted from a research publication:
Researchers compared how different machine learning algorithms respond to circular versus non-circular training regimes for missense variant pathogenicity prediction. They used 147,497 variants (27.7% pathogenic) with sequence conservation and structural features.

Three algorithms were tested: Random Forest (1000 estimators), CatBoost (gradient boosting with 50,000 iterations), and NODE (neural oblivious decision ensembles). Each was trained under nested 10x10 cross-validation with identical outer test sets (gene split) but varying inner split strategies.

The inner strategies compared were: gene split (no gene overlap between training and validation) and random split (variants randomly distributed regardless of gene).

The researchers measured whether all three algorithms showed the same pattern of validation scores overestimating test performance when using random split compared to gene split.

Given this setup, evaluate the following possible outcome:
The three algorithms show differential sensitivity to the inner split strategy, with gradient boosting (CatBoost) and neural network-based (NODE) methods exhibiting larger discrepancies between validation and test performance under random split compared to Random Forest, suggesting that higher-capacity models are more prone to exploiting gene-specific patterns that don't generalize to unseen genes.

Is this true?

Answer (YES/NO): NO